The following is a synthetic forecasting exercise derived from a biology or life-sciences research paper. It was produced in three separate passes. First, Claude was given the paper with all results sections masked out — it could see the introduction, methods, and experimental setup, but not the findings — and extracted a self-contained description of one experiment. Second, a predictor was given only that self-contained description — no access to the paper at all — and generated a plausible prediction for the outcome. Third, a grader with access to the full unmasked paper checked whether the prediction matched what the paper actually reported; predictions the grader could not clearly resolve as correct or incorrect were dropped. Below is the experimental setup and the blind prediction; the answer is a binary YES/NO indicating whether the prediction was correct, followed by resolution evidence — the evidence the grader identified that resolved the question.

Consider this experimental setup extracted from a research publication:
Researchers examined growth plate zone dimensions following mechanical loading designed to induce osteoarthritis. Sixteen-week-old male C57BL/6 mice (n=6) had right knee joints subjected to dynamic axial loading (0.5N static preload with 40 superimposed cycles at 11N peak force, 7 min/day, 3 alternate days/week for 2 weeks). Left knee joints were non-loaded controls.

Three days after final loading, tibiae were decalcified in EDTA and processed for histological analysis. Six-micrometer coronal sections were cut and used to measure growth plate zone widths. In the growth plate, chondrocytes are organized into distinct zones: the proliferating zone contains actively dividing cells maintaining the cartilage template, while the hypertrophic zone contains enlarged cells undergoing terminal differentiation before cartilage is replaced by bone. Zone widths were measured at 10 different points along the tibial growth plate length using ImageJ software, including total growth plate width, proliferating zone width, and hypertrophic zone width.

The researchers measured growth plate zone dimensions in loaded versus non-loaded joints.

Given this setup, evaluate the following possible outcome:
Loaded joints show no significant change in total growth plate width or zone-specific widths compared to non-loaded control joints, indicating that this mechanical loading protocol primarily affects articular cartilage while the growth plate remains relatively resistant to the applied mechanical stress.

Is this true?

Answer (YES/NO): NO